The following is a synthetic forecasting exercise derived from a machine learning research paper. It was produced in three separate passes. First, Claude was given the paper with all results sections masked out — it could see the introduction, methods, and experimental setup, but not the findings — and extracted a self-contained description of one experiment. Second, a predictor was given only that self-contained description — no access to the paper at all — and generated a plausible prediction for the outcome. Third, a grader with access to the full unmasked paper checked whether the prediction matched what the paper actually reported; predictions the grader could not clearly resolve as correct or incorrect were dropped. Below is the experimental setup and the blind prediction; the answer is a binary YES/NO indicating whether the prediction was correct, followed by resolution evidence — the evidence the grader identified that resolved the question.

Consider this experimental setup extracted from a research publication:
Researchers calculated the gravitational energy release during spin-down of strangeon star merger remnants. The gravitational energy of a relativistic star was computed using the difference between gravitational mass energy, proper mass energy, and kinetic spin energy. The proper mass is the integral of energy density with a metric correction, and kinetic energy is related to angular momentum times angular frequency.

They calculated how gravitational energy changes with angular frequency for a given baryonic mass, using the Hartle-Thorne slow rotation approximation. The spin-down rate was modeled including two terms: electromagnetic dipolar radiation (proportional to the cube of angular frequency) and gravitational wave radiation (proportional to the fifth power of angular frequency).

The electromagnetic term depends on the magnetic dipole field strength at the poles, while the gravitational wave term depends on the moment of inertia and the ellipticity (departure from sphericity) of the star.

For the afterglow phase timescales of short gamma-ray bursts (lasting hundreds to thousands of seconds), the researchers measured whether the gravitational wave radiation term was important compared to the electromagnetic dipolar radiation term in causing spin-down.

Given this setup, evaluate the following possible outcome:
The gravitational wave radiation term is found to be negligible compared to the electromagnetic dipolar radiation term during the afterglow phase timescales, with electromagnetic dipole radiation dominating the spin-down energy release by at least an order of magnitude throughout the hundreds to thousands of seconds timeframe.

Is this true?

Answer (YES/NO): YES